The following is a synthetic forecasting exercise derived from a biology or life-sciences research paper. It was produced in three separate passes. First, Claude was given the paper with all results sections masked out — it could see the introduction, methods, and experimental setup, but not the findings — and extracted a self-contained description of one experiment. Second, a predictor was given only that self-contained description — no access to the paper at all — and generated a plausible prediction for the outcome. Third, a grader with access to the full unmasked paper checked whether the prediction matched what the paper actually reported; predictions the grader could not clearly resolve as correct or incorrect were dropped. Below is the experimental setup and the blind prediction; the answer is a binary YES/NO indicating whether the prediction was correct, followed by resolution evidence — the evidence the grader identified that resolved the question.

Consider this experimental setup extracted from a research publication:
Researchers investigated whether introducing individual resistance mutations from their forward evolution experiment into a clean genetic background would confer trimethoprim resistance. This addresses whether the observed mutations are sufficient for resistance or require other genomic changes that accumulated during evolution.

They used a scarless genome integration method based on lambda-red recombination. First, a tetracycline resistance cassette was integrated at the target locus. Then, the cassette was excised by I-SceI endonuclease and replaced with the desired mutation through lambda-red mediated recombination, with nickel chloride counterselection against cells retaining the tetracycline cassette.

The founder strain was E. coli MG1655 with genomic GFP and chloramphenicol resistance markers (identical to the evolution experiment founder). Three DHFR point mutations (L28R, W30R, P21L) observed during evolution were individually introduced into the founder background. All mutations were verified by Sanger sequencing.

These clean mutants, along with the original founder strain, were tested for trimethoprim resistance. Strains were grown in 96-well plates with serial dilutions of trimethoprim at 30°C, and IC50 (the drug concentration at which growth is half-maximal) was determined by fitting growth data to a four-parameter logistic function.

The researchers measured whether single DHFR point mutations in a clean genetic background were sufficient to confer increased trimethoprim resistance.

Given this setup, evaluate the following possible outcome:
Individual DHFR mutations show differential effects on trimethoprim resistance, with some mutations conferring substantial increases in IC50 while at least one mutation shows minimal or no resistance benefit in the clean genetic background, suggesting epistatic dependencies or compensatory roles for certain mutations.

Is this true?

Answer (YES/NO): NO